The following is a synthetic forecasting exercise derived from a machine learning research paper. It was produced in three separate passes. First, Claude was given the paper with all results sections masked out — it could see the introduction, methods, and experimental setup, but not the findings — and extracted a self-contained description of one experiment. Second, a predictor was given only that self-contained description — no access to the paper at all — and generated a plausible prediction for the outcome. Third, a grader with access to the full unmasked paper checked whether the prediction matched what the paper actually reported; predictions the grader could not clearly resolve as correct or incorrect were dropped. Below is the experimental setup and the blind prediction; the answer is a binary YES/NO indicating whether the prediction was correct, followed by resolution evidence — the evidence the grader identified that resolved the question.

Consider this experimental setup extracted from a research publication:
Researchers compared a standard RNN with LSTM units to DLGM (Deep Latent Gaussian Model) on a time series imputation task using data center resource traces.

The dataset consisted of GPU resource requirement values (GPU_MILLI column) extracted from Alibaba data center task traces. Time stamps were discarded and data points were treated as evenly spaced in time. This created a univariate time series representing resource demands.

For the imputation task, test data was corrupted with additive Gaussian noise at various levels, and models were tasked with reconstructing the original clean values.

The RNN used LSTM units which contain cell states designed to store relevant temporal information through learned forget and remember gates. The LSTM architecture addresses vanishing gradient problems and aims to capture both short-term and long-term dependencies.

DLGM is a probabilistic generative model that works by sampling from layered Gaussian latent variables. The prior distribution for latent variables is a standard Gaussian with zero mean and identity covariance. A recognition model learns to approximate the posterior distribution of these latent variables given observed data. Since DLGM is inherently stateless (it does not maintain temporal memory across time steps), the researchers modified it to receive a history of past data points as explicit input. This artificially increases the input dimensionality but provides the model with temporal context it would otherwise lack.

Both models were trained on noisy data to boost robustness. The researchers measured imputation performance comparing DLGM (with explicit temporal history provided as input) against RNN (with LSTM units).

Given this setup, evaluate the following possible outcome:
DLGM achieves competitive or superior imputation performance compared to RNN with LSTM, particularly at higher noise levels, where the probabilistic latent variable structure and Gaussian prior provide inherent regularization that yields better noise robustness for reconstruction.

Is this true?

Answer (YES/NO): YES